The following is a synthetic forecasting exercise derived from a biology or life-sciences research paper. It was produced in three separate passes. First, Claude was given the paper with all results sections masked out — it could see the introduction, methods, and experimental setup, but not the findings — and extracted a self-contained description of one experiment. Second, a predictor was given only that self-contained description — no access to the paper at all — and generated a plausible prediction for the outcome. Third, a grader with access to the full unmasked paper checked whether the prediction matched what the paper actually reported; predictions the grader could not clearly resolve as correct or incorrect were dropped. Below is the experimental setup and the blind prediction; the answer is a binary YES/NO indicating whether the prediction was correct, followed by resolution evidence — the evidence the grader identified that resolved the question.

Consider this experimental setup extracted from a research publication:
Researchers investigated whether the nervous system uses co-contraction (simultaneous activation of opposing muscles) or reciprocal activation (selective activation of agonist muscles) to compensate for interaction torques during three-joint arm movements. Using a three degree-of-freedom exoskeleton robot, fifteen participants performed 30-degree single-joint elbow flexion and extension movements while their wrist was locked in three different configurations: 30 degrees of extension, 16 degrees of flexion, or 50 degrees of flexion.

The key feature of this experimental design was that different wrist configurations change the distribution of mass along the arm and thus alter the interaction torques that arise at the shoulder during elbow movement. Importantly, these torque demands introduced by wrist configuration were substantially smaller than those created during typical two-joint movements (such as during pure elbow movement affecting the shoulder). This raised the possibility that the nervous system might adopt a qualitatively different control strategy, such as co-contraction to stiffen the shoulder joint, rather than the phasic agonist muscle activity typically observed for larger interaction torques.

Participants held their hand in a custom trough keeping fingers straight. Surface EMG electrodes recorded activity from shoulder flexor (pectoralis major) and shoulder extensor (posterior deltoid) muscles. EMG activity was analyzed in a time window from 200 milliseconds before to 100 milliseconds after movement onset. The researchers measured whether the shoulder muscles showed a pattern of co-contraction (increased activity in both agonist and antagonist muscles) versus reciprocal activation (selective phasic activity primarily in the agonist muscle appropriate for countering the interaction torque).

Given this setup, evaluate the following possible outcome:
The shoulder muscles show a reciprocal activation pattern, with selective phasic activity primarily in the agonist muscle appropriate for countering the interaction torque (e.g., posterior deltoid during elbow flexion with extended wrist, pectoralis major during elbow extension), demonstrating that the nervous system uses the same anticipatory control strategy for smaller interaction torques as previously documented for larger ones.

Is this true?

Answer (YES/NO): NO